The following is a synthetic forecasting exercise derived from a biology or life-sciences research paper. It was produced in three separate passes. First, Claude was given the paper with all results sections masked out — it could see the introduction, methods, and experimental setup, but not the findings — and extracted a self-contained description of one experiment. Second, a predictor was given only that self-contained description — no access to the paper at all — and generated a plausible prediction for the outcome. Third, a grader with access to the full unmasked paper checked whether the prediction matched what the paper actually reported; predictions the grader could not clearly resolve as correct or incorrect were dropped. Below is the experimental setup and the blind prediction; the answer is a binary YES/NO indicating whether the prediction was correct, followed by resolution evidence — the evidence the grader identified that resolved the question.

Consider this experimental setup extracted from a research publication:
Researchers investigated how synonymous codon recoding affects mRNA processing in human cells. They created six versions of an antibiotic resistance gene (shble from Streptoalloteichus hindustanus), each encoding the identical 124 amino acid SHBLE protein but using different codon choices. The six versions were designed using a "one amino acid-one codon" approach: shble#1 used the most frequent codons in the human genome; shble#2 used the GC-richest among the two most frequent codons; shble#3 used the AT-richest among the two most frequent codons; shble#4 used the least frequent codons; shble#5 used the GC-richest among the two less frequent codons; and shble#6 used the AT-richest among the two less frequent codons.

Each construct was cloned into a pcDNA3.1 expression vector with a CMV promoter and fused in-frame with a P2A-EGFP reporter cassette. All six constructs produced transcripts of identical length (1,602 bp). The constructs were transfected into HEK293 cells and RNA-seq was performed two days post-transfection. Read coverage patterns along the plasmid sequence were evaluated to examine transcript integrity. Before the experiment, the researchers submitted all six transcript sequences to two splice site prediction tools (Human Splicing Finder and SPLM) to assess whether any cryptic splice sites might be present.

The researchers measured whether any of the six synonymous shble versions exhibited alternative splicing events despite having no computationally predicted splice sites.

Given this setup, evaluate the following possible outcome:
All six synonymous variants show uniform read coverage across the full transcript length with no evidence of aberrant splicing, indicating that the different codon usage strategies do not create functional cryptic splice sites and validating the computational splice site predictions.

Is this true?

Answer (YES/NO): NO